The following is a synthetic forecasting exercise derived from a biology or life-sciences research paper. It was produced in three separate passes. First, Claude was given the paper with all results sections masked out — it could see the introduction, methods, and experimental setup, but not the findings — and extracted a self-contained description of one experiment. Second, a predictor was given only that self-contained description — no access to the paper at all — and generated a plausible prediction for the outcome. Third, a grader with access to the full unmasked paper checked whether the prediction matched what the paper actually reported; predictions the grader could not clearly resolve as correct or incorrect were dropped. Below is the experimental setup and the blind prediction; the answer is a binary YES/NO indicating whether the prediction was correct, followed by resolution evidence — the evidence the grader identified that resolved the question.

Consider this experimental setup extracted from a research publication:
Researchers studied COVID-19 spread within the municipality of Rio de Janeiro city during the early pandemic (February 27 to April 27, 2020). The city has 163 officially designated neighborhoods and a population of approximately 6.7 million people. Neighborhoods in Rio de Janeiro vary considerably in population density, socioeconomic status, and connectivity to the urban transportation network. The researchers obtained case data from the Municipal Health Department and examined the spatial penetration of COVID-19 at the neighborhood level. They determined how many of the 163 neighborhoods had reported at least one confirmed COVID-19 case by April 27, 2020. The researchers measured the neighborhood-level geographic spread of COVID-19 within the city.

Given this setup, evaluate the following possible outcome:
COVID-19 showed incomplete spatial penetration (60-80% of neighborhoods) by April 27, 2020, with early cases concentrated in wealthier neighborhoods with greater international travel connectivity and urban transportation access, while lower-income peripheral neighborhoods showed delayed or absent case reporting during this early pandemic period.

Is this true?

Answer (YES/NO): NO